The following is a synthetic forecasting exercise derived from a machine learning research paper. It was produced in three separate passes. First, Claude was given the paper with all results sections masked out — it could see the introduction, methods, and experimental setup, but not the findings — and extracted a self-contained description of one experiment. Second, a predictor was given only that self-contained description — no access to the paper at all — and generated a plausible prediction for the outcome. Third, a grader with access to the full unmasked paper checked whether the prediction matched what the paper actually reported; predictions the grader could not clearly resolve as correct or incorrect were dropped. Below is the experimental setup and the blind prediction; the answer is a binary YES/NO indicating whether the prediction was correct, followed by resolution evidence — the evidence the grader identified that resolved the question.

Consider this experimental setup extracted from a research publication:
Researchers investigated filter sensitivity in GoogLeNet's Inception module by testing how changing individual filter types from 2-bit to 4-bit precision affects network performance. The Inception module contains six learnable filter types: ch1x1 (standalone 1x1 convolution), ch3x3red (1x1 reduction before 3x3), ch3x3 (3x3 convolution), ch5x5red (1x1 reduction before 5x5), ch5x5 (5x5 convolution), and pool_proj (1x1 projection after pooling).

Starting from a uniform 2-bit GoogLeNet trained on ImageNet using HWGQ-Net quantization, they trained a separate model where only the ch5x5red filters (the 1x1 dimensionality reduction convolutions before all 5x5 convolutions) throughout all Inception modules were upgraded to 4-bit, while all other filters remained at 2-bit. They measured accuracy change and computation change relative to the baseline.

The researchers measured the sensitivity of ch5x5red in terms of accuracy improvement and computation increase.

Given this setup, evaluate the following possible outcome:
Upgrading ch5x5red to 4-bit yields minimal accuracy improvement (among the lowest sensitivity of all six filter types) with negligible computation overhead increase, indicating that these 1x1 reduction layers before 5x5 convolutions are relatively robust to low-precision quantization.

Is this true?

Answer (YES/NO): YES